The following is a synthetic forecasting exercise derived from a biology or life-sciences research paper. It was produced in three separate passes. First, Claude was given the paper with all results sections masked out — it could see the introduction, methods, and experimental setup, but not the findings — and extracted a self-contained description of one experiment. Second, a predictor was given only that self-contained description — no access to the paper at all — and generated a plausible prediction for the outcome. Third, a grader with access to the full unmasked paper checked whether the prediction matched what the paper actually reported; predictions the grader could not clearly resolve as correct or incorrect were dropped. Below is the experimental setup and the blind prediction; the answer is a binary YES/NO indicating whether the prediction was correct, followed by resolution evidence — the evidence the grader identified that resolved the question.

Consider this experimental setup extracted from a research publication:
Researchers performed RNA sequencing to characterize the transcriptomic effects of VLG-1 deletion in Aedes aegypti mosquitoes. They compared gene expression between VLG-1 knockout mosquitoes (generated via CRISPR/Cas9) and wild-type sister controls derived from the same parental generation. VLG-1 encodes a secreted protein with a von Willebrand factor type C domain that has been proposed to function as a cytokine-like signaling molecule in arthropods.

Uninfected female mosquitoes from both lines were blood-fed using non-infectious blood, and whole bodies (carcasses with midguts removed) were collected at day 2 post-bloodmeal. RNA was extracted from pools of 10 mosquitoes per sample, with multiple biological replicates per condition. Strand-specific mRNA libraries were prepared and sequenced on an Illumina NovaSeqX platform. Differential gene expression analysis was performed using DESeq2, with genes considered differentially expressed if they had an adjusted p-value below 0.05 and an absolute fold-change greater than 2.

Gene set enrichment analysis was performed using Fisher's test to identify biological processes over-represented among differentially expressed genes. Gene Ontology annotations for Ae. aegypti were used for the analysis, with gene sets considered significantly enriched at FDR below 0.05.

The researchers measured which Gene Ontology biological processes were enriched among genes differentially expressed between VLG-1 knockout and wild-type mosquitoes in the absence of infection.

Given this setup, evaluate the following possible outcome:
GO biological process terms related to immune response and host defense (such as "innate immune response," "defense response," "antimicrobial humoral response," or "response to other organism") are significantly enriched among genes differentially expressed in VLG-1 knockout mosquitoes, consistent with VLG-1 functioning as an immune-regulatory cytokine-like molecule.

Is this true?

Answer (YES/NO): NO